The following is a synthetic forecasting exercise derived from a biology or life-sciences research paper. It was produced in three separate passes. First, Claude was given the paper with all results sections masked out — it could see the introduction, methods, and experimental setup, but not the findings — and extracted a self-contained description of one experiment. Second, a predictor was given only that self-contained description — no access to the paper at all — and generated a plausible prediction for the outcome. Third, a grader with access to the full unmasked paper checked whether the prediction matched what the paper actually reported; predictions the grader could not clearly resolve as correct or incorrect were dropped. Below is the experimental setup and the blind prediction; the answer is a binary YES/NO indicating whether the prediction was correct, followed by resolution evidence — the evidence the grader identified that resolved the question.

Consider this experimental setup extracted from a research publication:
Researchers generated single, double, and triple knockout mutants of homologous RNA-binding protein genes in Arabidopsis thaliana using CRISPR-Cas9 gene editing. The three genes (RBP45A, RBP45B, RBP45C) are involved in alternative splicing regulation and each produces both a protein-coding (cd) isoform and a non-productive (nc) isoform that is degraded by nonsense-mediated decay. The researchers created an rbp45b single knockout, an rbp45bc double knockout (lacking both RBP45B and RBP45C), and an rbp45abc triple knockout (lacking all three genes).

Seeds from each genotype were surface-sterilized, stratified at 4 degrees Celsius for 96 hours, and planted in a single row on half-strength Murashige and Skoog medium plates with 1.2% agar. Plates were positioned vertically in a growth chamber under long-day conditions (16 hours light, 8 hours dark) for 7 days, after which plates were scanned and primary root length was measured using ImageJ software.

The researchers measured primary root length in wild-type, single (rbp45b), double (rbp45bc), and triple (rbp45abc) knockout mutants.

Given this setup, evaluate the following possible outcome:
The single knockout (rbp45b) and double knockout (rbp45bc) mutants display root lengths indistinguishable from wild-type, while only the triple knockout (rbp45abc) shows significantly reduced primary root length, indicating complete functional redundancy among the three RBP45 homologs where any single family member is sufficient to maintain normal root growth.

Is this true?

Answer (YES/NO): NO